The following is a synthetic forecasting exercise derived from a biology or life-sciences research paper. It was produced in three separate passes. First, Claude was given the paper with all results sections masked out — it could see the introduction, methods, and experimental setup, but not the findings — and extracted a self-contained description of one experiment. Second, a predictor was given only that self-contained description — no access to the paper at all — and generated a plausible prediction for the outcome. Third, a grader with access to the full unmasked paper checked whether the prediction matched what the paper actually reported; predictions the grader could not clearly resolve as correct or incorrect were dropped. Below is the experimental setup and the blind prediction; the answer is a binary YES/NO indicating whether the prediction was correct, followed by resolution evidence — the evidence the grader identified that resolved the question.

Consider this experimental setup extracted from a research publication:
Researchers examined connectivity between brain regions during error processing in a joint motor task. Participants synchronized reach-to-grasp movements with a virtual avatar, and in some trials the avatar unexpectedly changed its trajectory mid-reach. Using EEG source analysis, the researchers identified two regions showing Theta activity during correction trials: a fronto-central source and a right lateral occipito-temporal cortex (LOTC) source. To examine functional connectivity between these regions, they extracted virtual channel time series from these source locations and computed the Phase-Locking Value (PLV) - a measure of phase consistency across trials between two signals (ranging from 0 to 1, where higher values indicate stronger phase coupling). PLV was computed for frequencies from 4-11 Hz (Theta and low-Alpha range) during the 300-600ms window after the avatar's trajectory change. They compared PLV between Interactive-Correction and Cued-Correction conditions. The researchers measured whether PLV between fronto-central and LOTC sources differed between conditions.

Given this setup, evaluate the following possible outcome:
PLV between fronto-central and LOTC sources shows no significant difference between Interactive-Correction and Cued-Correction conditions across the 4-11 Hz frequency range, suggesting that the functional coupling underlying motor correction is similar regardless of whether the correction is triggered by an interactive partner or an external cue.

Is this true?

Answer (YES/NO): NO